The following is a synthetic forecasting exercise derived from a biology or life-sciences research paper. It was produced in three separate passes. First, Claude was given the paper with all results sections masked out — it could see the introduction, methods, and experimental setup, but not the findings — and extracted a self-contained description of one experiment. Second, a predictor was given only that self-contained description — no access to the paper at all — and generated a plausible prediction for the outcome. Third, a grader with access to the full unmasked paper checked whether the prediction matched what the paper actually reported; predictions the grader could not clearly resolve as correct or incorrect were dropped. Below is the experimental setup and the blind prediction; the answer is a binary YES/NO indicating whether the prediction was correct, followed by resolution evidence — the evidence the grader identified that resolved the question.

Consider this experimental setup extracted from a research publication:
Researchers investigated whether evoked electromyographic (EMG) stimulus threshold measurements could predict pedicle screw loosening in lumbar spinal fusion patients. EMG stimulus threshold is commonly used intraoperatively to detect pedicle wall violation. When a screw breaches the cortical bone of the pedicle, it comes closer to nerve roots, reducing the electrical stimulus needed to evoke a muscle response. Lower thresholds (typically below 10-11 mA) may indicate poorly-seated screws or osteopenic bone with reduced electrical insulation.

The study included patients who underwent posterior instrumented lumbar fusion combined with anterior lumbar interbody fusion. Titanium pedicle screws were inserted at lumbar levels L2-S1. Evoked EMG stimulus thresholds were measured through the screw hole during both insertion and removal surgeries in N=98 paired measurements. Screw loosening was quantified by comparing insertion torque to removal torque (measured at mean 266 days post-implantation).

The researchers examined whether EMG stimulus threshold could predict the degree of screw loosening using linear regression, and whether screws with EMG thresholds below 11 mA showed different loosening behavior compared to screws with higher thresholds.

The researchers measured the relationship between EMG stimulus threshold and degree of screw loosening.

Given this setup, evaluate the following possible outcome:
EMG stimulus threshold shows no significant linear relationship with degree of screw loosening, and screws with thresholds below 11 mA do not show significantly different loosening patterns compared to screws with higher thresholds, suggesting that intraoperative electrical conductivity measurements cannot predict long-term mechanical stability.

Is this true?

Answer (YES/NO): NO